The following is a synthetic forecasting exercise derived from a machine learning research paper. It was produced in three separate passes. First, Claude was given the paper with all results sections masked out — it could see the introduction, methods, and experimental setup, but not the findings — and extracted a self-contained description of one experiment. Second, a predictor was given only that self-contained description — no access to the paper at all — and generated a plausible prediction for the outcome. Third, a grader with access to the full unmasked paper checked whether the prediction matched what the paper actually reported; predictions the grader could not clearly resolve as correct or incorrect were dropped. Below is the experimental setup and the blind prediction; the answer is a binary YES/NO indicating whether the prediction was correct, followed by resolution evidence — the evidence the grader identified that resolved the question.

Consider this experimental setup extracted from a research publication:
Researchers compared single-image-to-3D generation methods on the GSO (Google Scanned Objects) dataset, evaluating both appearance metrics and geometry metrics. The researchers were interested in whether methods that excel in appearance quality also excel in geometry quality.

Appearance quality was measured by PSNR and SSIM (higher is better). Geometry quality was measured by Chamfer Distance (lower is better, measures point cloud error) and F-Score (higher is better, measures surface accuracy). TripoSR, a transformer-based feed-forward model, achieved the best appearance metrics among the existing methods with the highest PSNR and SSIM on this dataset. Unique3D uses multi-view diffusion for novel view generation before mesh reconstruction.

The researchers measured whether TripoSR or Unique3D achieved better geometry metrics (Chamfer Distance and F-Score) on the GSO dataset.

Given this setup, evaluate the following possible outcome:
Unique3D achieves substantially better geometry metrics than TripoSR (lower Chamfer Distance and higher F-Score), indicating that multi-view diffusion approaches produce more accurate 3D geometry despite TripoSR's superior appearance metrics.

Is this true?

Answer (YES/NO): NO